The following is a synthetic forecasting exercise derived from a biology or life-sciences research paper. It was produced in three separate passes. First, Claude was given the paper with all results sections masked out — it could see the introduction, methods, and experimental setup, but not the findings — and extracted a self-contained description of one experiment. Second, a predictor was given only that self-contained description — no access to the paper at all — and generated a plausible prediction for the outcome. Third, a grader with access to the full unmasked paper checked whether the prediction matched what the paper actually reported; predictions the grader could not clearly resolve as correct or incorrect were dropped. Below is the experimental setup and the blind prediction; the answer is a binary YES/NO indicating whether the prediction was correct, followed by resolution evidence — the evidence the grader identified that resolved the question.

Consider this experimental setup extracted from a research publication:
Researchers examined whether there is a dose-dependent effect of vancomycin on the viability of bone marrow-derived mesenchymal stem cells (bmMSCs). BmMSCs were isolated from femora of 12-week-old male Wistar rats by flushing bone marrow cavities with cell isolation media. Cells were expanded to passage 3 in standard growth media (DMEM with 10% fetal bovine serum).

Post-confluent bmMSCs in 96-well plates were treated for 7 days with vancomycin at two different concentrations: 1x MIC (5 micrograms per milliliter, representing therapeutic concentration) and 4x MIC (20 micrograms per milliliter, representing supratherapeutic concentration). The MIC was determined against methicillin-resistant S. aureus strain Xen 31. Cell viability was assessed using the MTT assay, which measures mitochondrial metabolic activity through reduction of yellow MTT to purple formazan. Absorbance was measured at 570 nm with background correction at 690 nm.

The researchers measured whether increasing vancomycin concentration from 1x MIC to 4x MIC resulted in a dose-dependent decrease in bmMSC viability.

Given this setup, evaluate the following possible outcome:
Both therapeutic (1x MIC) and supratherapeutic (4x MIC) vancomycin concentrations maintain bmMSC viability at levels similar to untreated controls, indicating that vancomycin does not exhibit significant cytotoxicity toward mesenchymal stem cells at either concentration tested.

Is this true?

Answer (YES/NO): YES